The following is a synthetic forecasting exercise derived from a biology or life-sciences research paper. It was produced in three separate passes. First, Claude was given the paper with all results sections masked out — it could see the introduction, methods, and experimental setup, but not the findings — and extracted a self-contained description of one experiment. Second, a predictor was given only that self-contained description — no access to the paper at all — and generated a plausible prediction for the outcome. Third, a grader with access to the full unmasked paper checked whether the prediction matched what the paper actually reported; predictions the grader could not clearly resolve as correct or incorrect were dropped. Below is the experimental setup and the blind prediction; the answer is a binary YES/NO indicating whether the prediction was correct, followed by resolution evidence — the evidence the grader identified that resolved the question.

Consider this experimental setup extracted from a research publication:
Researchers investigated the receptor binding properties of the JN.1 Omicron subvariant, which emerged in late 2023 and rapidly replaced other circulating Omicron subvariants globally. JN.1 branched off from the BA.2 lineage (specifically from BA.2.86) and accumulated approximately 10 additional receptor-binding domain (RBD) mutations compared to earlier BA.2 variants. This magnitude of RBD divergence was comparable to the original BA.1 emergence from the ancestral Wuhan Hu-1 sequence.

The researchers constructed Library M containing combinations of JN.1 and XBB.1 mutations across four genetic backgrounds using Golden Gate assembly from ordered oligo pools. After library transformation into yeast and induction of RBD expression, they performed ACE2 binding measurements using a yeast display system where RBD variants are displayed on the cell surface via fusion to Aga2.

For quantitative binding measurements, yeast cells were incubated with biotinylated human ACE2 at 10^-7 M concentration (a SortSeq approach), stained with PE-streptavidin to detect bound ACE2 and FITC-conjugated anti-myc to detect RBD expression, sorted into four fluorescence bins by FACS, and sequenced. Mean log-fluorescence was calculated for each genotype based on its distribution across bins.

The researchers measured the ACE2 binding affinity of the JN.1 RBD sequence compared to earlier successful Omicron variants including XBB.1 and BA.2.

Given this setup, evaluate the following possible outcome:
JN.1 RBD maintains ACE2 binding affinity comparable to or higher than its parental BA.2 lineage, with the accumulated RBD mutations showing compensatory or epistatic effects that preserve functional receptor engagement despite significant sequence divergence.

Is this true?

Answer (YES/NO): YES